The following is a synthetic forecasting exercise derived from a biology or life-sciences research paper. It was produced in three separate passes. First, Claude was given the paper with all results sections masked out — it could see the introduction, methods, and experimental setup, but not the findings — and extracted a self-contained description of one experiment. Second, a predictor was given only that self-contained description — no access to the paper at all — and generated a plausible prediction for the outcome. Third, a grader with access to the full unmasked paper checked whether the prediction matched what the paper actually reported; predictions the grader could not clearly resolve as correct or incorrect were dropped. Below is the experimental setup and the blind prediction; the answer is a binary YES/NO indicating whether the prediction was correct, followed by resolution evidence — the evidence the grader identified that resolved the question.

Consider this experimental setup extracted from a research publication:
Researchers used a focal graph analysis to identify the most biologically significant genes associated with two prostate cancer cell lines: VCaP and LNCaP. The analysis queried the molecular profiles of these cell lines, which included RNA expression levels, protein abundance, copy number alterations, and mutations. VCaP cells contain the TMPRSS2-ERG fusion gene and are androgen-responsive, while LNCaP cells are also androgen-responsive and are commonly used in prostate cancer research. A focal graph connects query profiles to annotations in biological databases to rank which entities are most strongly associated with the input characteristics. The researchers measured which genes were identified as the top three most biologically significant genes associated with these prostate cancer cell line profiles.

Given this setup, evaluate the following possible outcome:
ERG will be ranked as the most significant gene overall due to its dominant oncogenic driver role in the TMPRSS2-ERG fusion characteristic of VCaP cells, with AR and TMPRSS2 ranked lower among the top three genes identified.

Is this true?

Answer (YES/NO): NO